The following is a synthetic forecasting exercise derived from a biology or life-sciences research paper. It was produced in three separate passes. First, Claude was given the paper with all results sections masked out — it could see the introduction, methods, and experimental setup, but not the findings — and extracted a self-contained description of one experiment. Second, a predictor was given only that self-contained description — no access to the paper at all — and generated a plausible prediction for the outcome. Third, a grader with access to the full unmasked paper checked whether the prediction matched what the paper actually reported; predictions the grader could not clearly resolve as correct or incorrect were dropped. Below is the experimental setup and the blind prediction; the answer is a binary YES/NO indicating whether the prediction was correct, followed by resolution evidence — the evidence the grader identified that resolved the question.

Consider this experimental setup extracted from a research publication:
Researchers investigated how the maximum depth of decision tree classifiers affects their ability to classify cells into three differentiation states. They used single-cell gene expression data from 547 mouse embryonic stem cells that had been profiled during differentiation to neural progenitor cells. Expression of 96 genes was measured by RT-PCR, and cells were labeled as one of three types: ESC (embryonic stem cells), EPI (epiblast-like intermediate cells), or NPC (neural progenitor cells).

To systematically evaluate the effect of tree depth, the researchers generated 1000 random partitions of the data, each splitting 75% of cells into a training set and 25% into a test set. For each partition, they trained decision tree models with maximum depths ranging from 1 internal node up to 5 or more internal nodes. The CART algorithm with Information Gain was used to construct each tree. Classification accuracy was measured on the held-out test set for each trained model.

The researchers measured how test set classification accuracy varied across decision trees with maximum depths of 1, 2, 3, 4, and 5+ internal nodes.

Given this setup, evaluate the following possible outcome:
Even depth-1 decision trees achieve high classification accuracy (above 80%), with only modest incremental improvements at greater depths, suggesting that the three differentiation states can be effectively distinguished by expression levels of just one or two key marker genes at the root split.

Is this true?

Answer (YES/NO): NO